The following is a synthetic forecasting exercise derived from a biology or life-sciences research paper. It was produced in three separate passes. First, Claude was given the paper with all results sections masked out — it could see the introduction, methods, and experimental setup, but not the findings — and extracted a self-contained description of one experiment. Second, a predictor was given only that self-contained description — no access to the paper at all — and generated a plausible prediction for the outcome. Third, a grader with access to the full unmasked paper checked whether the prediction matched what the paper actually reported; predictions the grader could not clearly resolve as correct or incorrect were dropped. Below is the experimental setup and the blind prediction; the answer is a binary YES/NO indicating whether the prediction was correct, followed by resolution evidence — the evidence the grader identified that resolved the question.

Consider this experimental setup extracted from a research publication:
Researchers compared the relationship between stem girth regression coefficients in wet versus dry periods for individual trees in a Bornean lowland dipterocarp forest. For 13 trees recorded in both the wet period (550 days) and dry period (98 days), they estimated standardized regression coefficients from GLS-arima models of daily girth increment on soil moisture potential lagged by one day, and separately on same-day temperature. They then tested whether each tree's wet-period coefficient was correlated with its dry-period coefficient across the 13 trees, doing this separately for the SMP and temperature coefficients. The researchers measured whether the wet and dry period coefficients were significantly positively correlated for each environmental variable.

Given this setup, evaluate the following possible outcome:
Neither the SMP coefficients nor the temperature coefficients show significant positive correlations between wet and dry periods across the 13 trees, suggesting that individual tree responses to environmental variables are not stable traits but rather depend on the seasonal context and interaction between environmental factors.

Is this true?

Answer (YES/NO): NO